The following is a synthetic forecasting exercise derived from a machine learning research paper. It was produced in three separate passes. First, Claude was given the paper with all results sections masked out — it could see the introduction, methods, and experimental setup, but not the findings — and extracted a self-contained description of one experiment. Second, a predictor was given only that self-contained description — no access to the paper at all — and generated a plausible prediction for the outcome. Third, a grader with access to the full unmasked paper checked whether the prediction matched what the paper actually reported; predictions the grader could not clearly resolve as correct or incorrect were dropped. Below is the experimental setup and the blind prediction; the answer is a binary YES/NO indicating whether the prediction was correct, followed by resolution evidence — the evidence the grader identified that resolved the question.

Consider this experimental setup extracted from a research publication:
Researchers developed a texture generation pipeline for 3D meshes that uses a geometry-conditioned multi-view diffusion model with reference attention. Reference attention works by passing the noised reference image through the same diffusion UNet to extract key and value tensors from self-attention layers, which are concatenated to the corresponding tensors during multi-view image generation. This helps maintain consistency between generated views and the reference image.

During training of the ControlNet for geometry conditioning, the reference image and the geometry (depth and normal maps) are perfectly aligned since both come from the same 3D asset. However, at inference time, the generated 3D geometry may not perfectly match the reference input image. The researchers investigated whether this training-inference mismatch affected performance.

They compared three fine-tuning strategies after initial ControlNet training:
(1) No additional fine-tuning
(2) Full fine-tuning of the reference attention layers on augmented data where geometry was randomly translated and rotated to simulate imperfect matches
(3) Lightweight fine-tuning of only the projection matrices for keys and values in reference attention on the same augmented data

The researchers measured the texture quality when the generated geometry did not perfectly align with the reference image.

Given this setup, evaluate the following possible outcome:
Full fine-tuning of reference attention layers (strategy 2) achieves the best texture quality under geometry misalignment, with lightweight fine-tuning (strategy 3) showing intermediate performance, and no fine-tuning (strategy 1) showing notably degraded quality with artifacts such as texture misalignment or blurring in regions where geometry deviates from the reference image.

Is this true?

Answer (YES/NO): NO